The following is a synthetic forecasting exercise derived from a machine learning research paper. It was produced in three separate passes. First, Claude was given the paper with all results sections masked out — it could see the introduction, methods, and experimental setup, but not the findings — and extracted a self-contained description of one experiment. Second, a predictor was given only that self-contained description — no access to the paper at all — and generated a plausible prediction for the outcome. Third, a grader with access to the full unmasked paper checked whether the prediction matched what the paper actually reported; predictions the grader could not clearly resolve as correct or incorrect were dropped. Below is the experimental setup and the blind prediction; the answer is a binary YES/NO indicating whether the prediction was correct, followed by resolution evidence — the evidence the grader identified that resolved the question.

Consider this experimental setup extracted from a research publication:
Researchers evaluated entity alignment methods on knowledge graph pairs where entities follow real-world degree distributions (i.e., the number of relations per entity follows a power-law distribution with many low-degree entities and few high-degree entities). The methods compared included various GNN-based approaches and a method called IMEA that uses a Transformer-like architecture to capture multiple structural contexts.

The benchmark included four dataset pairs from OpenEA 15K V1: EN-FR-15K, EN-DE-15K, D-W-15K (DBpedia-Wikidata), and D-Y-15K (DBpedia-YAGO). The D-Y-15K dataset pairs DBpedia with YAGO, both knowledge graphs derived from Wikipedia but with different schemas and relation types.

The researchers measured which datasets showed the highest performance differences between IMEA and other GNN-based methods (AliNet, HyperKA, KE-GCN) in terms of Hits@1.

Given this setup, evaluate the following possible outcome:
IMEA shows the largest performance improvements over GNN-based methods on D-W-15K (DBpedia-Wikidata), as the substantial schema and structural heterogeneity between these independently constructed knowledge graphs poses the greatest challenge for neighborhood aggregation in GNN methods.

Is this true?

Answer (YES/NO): NO